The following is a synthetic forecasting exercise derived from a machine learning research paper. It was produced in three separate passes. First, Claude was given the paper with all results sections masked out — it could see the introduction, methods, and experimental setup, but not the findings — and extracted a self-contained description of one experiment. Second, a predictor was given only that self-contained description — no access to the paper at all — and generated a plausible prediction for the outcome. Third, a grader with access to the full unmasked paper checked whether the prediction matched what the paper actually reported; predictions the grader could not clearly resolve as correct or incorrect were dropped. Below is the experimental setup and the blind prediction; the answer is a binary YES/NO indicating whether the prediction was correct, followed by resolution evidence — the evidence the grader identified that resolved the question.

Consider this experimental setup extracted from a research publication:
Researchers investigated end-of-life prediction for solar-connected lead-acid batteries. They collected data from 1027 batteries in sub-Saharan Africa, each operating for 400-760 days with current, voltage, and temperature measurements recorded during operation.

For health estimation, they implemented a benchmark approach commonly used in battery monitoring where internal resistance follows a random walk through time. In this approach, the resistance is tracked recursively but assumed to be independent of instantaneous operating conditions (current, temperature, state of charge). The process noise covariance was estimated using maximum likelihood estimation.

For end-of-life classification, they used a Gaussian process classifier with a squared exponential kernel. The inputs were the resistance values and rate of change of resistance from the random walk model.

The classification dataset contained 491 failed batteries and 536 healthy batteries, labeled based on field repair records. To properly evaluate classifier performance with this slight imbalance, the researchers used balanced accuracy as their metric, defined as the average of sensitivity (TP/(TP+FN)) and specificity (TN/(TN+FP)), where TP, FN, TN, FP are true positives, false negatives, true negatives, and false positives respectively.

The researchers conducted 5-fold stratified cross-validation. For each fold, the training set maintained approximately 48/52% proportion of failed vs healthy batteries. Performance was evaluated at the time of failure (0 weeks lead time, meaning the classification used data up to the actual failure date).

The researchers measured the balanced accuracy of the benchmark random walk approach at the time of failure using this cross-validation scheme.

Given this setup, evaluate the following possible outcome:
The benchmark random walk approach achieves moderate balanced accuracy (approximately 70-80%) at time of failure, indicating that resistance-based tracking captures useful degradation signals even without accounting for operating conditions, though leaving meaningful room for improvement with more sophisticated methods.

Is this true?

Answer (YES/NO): NO